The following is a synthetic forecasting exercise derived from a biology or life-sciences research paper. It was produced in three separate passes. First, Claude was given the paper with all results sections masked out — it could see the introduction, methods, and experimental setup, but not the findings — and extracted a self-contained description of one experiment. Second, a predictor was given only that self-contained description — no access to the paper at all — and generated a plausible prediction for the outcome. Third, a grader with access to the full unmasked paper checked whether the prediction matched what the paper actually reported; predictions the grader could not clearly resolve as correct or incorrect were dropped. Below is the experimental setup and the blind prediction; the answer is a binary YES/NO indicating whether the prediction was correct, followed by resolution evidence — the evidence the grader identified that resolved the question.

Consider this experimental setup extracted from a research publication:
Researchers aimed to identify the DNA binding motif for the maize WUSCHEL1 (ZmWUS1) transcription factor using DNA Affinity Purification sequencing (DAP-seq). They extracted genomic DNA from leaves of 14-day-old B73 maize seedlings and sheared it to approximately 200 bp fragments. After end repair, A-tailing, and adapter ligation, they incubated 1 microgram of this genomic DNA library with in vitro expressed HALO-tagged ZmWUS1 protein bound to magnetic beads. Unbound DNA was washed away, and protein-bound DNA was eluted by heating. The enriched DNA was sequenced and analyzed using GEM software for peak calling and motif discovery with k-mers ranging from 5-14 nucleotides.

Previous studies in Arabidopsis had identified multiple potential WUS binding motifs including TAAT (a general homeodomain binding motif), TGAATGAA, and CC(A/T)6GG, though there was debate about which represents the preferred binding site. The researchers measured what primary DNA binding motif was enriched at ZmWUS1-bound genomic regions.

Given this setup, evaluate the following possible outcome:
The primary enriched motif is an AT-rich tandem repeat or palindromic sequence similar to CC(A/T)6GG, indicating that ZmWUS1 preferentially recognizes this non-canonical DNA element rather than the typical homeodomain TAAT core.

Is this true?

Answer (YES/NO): NO